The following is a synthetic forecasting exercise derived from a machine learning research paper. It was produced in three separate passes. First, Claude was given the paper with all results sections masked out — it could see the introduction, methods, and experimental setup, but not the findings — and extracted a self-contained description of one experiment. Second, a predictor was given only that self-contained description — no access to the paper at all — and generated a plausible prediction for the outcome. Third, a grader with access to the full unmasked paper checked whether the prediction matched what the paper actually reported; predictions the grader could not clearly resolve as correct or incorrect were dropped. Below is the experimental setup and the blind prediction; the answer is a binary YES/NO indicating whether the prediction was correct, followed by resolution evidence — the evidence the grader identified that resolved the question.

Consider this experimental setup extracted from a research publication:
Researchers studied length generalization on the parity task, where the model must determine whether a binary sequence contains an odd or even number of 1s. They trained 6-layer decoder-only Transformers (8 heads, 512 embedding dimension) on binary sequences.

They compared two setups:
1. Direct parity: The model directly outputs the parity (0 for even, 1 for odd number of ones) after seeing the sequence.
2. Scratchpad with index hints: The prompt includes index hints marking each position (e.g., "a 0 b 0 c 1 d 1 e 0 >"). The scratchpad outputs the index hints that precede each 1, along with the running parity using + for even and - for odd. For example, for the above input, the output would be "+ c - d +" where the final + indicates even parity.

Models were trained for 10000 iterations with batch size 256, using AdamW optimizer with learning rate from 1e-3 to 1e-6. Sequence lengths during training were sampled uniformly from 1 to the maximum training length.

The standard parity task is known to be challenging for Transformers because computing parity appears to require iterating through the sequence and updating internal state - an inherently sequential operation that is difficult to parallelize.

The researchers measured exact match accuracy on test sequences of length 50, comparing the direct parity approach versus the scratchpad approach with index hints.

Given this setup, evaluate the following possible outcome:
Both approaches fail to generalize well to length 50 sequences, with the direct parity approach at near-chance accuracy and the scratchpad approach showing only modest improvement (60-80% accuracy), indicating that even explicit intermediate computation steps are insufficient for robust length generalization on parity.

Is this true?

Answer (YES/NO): NO